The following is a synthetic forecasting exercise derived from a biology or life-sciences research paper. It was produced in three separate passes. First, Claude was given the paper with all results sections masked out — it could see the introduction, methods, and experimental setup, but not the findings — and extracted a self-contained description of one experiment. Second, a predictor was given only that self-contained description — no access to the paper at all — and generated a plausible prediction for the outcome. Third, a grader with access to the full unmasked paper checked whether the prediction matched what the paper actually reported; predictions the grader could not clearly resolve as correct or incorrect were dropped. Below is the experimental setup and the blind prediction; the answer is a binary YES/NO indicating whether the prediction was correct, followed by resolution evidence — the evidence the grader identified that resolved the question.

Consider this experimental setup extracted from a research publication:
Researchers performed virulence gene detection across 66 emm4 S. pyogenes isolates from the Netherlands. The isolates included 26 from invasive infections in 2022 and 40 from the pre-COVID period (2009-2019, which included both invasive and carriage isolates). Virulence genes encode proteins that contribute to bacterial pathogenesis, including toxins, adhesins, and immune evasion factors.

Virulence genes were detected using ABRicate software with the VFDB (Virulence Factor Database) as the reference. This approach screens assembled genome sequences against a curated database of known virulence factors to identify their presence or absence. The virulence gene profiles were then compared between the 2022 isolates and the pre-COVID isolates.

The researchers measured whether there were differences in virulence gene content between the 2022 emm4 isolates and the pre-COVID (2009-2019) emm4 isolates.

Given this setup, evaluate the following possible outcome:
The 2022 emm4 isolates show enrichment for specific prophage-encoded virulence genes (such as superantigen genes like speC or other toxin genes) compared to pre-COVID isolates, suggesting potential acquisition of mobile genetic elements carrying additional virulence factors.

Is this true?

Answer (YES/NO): NO